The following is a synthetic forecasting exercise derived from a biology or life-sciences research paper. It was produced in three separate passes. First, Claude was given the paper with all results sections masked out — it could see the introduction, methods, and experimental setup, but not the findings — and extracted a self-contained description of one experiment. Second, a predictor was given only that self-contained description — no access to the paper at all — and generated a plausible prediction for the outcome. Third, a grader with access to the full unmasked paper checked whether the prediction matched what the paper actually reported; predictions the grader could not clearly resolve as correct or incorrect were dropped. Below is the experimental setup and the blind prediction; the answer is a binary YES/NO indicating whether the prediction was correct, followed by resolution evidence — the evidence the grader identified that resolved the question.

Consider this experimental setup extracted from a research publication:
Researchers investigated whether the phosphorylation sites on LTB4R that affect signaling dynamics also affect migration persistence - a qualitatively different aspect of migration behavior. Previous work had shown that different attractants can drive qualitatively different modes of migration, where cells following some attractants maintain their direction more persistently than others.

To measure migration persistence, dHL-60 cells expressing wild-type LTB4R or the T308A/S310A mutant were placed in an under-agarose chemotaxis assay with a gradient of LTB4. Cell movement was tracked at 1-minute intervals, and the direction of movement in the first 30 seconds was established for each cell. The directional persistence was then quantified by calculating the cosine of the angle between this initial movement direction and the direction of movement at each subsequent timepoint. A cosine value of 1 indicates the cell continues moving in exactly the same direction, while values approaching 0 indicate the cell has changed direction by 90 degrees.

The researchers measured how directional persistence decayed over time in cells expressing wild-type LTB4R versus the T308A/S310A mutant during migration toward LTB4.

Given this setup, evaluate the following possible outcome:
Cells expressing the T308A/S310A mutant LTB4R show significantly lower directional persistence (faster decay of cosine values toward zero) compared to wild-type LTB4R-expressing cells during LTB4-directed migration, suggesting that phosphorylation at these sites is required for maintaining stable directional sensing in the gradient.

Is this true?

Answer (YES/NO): NO